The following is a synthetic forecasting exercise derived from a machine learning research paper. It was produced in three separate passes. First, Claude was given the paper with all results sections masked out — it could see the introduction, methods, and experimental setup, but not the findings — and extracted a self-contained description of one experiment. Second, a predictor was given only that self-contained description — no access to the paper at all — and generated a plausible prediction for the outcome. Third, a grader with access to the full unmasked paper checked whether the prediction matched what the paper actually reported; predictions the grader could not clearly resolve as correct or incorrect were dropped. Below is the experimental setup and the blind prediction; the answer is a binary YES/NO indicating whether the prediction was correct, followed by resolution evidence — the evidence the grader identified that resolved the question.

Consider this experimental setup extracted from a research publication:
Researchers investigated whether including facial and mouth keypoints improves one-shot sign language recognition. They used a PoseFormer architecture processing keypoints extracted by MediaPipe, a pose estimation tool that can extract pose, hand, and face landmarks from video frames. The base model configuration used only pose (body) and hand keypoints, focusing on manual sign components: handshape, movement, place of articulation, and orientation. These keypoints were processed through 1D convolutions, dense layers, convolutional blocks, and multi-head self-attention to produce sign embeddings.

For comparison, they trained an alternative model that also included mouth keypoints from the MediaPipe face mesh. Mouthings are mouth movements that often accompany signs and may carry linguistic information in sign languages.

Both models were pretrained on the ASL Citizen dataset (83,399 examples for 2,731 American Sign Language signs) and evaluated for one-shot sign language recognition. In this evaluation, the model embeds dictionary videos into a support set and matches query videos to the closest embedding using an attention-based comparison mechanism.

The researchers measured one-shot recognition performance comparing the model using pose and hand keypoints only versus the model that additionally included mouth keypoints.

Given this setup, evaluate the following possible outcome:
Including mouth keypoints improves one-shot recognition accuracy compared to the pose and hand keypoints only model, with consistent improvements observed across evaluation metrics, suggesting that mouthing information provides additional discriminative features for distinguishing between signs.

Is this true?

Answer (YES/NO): NO